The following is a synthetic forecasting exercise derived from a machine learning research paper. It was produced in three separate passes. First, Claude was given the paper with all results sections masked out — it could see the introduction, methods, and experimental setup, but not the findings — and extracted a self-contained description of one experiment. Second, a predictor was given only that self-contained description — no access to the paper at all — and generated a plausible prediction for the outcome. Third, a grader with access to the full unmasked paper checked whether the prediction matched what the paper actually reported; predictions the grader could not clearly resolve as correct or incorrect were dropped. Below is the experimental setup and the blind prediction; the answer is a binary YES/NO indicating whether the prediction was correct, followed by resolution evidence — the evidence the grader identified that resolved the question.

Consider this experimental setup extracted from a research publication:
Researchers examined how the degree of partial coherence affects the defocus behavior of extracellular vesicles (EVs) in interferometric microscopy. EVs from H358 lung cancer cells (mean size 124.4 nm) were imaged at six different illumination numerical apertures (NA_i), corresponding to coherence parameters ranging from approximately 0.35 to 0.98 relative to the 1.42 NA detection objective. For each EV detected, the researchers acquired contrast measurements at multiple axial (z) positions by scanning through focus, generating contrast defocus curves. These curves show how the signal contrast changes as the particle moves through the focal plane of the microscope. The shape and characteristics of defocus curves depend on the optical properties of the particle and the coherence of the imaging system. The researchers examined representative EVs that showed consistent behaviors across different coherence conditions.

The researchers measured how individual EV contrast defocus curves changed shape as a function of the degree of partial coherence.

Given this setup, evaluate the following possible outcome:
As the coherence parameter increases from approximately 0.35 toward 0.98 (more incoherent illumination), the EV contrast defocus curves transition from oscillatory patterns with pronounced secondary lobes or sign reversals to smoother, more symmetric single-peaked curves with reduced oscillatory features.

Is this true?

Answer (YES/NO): YES